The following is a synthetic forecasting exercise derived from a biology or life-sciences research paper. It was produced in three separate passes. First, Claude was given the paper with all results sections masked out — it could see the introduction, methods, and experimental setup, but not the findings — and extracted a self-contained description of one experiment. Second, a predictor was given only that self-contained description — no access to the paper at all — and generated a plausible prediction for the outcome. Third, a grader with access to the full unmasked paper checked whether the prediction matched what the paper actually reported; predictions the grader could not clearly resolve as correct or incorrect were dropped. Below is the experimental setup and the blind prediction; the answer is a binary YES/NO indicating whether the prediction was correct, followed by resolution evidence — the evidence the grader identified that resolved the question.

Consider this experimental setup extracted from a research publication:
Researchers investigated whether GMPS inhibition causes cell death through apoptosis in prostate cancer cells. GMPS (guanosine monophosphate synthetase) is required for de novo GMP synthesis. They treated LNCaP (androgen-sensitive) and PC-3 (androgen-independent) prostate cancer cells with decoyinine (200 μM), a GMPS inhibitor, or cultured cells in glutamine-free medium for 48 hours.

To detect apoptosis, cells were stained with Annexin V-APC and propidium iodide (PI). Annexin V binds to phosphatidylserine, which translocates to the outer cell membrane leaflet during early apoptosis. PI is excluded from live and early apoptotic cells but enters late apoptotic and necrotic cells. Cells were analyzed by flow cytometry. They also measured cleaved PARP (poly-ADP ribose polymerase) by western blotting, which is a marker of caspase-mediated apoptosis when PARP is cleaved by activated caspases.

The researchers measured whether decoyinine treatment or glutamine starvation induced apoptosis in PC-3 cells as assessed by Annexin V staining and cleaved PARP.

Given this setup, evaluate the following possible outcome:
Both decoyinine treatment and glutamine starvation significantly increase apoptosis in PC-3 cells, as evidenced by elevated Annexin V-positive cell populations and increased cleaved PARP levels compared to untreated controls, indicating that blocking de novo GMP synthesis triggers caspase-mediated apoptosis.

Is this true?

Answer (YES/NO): NO